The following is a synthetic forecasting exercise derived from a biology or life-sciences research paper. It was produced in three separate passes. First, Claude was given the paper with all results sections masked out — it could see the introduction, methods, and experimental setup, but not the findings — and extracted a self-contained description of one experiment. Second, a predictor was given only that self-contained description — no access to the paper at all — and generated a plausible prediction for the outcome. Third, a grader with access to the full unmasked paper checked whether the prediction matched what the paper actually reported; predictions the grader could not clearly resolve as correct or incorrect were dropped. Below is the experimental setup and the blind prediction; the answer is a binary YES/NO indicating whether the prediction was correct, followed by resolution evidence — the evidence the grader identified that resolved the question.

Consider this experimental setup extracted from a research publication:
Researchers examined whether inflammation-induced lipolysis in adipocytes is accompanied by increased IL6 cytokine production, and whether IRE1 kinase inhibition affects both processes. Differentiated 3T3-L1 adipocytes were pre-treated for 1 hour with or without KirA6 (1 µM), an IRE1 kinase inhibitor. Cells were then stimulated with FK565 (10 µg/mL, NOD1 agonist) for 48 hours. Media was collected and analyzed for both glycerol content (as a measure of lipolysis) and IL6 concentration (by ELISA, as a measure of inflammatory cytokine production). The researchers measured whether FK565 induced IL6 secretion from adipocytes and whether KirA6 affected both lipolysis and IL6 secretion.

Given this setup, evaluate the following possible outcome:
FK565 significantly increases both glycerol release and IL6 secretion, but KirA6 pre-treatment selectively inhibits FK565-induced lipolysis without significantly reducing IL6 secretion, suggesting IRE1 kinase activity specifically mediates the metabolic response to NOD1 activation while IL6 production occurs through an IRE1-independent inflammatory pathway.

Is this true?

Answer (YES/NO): NO